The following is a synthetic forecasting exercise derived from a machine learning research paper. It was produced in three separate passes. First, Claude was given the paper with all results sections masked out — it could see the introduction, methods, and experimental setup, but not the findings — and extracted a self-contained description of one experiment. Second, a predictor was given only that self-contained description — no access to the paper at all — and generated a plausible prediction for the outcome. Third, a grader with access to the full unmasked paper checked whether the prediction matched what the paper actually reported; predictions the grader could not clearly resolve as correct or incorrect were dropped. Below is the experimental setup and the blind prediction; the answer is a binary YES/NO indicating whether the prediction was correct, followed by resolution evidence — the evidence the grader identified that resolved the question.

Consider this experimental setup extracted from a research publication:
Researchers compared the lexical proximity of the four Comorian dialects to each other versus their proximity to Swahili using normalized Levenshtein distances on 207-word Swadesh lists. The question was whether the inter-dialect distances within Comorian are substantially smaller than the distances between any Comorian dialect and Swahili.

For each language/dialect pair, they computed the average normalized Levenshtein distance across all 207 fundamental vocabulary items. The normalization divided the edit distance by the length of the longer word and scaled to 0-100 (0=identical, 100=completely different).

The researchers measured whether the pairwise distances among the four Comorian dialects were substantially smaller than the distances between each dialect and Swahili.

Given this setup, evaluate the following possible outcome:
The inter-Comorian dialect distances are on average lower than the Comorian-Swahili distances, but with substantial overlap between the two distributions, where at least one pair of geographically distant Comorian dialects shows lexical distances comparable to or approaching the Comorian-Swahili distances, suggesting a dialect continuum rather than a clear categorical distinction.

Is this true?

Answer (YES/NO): NO